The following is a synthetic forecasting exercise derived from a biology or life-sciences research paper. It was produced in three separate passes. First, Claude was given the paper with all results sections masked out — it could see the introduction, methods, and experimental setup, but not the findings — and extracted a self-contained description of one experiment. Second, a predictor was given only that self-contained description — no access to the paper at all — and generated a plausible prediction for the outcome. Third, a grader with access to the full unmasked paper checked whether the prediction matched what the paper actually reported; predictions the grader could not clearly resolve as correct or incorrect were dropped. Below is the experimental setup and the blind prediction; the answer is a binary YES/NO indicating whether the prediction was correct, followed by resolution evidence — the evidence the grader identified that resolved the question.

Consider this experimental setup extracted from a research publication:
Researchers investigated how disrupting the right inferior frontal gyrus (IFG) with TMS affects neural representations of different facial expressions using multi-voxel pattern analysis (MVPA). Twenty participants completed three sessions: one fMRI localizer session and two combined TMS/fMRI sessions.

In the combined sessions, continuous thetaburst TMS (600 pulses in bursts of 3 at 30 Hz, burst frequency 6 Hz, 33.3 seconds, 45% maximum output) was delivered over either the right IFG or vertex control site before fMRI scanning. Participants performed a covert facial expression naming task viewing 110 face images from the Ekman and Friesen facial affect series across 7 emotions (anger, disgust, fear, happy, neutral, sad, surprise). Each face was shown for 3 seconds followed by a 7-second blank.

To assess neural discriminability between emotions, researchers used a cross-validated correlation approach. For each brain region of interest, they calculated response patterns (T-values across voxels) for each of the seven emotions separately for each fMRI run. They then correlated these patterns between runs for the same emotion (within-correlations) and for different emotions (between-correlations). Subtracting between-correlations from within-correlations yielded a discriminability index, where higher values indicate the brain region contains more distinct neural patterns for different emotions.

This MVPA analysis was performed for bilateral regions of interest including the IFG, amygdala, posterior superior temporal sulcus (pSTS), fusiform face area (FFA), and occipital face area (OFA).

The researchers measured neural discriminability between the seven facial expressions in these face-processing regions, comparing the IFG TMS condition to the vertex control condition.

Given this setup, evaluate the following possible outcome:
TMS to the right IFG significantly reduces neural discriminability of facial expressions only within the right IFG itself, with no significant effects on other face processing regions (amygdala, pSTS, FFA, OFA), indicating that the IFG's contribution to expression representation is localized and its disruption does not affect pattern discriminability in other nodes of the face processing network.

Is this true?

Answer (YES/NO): NO